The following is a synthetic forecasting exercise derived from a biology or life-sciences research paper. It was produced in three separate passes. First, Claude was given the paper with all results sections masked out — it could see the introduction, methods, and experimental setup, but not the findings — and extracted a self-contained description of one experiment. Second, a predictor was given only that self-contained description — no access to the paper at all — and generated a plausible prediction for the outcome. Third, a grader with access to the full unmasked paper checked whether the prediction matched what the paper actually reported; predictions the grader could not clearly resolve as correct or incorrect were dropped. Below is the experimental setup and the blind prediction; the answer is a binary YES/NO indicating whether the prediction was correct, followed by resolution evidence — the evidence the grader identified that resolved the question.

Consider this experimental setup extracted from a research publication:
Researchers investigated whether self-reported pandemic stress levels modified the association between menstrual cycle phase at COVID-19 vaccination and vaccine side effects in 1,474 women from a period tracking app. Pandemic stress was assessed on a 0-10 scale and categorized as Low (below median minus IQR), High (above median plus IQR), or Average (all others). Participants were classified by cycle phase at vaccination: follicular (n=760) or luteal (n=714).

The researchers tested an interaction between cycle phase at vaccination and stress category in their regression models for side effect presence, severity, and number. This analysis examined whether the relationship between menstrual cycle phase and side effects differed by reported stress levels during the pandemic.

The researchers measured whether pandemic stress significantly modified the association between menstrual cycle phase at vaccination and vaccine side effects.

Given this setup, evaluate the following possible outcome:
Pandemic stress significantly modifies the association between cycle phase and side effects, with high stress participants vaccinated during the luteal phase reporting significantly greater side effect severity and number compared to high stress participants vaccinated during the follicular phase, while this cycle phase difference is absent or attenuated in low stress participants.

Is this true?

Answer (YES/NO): NO